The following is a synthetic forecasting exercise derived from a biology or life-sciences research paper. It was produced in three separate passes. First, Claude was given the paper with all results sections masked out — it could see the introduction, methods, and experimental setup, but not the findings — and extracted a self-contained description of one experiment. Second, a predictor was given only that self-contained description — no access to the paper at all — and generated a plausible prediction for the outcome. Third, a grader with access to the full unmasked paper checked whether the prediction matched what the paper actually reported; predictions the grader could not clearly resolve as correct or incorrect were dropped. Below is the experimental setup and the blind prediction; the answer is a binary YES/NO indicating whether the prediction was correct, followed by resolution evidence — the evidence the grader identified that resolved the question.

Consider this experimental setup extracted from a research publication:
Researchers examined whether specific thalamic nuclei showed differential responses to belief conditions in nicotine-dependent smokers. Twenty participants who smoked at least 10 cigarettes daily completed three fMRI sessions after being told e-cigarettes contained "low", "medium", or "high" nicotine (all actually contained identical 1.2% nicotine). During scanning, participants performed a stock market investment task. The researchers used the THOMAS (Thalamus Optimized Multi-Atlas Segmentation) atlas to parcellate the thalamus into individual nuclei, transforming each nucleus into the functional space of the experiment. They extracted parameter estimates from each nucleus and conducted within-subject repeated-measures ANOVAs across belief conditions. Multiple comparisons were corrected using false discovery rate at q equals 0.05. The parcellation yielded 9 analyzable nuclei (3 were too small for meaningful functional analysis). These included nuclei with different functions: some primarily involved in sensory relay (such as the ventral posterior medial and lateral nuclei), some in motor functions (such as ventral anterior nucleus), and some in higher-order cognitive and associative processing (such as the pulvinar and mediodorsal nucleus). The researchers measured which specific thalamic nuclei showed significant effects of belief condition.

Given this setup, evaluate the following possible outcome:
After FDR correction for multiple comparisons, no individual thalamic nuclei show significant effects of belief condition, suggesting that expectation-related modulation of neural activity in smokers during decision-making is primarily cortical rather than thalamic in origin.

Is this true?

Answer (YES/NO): NO